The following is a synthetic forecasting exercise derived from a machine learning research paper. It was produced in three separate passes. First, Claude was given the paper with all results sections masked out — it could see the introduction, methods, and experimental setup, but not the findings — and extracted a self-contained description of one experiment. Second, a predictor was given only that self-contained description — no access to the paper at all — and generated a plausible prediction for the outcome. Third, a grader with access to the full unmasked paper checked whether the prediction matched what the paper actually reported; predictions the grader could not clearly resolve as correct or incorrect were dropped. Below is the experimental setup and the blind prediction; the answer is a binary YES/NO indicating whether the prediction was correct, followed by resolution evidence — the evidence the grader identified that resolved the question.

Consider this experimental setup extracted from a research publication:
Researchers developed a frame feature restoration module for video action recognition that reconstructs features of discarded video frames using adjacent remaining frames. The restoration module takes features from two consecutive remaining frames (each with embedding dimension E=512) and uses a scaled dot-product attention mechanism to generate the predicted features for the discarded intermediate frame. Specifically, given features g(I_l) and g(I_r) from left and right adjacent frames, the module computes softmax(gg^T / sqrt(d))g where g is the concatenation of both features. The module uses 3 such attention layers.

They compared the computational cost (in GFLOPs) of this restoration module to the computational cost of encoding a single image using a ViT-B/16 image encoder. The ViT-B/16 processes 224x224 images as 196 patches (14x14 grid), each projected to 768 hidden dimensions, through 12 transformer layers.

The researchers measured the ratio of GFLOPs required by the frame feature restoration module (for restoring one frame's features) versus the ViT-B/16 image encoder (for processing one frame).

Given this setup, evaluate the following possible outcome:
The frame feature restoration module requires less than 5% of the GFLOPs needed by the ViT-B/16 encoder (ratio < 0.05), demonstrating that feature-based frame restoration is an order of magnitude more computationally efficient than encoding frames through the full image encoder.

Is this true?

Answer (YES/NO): YES